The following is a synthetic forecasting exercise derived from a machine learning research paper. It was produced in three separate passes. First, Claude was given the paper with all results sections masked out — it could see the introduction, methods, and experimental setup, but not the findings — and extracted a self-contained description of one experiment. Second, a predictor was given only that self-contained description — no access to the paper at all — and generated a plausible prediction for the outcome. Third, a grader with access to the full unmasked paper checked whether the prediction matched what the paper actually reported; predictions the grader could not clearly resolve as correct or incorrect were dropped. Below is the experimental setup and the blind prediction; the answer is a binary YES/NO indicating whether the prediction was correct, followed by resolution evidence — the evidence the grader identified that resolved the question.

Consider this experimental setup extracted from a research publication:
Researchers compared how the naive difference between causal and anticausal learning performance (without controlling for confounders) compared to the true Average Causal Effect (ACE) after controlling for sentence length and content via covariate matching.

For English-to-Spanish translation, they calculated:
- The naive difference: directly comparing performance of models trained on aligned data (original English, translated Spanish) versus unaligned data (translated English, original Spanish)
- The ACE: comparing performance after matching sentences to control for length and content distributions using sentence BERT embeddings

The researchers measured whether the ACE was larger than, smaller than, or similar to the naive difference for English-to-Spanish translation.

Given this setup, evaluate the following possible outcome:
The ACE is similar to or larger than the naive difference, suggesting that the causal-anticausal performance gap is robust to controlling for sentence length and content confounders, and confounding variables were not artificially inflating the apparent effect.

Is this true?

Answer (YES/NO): NO